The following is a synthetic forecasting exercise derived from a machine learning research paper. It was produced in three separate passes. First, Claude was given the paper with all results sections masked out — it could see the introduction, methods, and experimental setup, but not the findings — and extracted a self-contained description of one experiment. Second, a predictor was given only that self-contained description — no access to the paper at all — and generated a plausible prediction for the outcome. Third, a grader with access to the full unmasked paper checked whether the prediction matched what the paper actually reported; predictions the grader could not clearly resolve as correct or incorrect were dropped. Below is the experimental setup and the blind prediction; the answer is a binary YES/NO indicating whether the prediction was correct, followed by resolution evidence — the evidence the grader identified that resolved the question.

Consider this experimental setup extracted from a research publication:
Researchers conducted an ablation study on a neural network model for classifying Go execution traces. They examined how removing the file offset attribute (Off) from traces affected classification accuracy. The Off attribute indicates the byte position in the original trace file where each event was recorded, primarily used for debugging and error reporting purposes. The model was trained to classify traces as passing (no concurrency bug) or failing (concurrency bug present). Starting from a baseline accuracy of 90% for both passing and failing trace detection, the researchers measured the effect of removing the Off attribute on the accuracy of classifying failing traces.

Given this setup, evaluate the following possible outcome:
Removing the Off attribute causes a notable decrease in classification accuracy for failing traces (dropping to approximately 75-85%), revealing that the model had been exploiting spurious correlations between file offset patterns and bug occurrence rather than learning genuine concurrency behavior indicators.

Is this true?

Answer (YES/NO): NO